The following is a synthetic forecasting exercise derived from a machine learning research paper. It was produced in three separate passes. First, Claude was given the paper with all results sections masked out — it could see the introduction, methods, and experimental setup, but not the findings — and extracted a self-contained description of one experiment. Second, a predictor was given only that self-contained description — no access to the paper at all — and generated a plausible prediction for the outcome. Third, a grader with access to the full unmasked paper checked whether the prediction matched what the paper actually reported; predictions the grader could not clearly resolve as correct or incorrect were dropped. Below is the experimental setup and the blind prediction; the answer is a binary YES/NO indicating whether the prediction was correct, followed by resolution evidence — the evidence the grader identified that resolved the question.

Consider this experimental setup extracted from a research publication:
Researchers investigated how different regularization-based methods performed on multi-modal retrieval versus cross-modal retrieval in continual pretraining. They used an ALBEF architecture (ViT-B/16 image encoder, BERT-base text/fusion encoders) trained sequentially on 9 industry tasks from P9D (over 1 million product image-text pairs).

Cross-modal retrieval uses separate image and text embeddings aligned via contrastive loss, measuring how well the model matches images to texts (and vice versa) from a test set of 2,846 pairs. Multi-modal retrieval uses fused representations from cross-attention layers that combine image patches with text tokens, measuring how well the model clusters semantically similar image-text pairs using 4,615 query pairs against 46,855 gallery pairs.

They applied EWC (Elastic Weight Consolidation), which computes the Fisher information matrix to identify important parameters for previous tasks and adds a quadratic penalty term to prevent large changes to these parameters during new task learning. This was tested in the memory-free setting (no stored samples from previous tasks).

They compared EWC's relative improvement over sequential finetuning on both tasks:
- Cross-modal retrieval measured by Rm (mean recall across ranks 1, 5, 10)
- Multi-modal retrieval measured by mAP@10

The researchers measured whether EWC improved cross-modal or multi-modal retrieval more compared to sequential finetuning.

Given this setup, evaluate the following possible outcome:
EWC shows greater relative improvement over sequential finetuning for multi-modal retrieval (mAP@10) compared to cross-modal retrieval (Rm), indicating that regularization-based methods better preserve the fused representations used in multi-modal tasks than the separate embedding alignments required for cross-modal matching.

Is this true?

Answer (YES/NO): NO